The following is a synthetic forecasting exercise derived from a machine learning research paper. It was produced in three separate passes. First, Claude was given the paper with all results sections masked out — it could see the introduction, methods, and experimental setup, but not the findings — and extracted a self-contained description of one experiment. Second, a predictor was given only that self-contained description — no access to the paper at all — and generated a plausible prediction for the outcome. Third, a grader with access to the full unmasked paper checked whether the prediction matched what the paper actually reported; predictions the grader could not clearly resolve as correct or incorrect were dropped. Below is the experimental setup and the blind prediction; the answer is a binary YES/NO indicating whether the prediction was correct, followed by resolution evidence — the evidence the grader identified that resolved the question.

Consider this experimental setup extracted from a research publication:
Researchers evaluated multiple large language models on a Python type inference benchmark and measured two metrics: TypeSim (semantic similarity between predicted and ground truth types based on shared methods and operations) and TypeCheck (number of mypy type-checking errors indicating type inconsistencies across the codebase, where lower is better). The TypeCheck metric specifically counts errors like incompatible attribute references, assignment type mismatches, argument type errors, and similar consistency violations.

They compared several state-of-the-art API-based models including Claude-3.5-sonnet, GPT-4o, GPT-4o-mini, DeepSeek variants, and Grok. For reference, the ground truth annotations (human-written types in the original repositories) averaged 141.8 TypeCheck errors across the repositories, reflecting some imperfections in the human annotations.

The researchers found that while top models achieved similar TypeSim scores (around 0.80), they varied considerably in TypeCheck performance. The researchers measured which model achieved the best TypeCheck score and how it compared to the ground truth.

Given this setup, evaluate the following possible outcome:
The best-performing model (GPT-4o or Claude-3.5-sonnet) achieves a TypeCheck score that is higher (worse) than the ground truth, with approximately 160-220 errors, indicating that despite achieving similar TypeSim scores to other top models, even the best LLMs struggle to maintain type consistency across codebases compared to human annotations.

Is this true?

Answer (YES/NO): NO